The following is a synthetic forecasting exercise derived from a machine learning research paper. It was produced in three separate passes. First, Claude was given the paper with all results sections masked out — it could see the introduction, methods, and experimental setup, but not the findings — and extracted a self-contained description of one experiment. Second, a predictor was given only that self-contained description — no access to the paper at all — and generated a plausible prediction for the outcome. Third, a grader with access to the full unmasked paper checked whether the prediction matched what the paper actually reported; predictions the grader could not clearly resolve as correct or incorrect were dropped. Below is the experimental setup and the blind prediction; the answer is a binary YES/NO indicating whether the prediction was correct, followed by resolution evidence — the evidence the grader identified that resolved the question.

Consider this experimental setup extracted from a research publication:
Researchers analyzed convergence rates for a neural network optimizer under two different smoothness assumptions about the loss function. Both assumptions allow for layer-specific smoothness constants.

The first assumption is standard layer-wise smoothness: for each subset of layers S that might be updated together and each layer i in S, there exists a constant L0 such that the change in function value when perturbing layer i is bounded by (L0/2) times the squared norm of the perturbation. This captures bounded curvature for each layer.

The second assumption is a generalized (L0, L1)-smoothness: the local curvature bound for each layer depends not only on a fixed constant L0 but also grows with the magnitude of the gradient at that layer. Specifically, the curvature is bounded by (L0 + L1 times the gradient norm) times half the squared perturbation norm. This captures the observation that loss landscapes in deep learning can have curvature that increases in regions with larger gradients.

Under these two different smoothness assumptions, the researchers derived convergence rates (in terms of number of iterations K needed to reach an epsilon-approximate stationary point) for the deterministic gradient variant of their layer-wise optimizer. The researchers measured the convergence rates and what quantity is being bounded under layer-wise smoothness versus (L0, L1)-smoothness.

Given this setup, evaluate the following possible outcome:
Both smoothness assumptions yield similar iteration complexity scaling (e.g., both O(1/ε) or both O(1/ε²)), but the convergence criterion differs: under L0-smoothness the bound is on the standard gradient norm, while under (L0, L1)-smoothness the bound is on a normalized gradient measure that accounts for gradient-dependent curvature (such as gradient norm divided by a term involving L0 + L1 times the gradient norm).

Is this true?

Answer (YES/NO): NO